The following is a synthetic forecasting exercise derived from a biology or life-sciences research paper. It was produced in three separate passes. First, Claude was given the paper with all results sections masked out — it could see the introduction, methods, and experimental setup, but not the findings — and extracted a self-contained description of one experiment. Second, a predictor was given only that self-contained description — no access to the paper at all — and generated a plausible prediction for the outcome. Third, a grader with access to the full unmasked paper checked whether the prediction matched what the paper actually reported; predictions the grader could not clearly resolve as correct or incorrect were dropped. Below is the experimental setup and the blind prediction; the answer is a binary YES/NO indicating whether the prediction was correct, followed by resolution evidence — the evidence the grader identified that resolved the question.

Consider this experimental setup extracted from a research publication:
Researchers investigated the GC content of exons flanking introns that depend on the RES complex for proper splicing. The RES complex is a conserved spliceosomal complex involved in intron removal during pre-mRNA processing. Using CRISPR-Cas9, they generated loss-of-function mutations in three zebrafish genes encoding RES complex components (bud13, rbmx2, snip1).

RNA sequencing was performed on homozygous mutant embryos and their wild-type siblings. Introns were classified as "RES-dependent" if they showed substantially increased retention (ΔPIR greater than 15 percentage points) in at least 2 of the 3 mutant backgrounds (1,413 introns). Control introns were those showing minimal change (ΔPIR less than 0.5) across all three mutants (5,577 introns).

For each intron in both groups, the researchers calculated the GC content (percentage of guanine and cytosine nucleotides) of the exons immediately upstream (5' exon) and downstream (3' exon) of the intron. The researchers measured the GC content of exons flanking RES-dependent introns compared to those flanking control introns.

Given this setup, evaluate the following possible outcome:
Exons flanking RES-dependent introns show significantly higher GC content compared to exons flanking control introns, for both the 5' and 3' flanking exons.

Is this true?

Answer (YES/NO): NO